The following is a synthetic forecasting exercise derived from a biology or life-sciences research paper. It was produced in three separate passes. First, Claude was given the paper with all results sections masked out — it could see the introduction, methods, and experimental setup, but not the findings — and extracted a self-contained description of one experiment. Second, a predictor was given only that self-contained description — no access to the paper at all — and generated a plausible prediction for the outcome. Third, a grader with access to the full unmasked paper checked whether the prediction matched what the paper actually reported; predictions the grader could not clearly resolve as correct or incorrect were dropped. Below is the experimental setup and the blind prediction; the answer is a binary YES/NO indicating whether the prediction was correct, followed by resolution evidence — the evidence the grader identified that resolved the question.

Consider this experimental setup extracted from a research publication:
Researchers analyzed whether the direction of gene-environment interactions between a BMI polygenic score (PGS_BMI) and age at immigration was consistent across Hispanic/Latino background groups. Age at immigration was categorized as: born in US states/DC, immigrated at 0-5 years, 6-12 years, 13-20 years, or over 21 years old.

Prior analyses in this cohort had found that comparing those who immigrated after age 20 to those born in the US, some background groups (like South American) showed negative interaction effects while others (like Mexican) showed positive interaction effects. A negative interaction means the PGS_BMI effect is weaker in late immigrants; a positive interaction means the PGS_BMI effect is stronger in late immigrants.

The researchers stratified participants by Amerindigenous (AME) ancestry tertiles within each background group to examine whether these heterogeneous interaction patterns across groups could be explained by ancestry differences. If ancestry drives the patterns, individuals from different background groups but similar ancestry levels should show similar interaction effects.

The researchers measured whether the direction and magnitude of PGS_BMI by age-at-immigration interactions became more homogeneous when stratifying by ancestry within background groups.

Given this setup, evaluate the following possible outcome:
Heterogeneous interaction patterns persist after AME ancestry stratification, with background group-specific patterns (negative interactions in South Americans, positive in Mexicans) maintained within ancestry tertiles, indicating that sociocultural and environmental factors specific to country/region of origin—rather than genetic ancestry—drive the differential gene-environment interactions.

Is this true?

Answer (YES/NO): YES